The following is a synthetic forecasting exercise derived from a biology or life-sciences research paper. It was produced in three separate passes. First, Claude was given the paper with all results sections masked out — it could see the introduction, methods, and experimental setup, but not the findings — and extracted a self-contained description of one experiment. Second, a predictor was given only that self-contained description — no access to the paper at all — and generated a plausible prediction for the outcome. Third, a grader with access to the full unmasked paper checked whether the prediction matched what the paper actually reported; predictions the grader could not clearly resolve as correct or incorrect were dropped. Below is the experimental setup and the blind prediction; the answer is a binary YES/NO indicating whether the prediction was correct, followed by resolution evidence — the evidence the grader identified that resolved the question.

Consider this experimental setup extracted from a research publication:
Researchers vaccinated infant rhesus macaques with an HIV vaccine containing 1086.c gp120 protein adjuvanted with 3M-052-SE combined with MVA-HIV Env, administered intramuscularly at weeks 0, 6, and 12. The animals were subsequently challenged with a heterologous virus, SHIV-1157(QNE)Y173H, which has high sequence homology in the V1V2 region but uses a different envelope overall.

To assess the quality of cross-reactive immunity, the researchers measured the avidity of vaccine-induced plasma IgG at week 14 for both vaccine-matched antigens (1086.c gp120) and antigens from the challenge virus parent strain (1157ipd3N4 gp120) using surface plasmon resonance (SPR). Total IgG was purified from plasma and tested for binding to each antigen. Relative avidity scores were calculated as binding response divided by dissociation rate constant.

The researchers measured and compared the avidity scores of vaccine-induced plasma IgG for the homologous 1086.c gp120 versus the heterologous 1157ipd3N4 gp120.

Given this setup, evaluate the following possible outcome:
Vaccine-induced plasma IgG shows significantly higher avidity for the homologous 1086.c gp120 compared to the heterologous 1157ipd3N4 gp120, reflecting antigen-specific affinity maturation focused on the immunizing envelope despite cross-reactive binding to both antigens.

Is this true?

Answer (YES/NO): YES